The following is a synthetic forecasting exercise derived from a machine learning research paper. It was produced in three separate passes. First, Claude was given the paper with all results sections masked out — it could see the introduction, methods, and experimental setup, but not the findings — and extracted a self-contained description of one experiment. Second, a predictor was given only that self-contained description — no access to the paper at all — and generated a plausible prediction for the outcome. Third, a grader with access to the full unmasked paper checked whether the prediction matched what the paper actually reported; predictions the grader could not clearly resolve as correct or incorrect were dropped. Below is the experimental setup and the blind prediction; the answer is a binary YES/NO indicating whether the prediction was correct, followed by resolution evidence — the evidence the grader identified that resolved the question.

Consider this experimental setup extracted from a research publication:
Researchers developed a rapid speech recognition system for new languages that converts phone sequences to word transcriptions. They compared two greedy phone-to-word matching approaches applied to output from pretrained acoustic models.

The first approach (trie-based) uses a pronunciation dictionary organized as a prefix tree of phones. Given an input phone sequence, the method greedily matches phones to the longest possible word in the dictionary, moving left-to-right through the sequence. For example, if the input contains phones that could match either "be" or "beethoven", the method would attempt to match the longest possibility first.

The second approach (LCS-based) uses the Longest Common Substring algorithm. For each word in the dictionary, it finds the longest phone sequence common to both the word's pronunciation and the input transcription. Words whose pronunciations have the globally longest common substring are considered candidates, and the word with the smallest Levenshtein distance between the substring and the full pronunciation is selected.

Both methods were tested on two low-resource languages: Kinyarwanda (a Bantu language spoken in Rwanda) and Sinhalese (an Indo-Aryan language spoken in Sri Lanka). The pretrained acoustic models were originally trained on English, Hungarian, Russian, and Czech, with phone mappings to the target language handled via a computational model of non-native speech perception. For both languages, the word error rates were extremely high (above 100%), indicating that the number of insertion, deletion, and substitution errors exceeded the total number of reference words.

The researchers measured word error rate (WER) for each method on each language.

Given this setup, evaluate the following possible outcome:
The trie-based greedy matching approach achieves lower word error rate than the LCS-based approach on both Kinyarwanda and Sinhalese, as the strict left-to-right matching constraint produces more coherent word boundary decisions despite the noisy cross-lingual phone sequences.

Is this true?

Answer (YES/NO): NO